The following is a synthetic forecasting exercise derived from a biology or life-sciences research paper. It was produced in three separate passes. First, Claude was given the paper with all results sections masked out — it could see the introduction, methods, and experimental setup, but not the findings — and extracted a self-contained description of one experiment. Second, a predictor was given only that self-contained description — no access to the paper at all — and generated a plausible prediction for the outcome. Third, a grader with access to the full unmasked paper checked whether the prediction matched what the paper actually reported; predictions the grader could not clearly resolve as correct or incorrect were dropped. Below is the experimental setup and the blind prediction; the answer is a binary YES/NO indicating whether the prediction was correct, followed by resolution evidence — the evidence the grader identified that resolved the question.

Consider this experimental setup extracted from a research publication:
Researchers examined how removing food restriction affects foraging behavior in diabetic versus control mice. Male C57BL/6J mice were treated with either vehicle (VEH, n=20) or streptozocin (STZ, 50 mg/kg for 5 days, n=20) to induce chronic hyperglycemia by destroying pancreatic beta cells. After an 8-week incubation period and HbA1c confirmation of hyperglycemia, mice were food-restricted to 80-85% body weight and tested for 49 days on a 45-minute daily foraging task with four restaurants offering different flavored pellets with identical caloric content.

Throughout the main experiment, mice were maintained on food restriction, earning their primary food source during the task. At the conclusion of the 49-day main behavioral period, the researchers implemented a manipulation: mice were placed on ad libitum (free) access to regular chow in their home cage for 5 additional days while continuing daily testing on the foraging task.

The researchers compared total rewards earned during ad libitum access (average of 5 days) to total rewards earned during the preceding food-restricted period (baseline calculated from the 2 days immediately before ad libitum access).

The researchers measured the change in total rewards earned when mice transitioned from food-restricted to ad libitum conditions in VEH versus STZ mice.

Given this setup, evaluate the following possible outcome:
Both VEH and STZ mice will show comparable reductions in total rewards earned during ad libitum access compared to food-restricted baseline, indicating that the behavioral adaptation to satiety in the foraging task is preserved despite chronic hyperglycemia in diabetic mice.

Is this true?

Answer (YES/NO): YES